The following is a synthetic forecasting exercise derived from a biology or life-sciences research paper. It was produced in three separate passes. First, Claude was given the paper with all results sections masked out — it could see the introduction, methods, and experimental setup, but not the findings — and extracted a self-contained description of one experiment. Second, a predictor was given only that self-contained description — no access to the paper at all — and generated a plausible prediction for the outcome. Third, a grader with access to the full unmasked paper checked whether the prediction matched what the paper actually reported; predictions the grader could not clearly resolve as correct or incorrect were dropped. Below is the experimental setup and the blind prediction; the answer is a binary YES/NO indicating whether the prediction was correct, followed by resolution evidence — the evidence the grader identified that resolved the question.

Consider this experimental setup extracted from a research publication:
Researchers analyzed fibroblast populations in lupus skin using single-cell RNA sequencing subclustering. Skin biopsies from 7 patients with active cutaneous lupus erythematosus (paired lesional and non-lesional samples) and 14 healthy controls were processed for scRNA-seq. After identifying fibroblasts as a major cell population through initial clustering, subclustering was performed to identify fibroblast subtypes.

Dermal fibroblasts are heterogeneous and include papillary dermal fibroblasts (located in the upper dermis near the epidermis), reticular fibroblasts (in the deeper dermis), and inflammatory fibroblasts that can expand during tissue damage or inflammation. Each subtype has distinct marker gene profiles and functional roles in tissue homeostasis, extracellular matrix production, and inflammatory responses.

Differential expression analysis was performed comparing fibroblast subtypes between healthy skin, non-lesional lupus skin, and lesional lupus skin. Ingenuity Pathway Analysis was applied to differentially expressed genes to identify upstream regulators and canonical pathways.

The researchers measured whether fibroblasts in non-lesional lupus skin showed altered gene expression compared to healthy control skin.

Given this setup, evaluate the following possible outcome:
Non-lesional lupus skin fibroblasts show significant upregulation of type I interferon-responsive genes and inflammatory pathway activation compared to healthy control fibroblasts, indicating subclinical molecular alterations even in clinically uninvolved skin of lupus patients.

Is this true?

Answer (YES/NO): YES